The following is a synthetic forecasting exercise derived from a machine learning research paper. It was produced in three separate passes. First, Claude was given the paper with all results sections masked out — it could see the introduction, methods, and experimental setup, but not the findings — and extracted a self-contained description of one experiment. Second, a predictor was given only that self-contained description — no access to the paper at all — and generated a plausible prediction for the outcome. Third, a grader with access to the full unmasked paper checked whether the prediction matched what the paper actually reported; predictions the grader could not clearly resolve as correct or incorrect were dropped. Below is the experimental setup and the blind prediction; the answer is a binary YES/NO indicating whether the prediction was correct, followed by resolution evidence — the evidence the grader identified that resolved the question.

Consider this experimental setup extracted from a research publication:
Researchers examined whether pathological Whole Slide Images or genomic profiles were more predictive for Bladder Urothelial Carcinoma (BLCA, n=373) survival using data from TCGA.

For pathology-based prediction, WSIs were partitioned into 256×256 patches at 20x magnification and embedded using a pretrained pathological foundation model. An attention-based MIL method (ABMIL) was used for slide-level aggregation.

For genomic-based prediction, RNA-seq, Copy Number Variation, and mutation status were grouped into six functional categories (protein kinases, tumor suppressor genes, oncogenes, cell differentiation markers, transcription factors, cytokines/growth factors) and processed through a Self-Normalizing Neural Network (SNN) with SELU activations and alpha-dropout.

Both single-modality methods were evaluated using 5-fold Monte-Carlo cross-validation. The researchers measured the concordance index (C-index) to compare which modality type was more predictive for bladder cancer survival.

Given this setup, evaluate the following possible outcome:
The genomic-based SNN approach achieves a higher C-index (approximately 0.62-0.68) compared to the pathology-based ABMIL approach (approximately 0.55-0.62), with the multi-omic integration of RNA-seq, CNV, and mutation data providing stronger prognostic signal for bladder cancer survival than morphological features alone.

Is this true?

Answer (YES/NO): NO